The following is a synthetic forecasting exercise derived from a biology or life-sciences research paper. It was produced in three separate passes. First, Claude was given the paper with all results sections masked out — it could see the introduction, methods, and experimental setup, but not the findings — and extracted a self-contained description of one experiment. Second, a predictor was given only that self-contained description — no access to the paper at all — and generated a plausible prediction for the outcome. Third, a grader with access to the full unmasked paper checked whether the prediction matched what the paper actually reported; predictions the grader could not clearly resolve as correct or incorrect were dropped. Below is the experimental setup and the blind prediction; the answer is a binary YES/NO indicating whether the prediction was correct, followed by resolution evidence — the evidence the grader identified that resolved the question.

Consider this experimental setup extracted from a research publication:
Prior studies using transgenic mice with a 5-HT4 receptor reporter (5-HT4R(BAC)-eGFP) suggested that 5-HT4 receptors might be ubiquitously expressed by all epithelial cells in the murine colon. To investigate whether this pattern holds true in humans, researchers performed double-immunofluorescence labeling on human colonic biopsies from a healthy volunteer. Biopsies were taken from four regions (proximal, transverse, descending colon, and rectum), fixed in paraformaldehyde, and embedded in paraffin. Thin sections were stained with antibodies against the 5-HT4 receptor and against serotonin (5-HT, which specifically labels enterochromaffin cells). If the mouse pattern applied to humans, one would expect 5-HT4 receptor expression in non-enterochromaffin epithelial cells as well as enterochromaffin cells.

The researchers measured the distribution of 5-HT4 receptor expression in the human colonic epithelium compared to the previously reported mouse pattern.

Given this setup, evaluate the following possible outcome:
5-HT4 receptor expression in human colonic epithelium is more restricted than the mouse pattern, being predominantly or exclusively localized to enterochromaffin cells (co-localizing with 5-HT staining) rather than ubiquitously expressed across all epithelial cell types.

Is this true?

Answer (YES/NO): YES